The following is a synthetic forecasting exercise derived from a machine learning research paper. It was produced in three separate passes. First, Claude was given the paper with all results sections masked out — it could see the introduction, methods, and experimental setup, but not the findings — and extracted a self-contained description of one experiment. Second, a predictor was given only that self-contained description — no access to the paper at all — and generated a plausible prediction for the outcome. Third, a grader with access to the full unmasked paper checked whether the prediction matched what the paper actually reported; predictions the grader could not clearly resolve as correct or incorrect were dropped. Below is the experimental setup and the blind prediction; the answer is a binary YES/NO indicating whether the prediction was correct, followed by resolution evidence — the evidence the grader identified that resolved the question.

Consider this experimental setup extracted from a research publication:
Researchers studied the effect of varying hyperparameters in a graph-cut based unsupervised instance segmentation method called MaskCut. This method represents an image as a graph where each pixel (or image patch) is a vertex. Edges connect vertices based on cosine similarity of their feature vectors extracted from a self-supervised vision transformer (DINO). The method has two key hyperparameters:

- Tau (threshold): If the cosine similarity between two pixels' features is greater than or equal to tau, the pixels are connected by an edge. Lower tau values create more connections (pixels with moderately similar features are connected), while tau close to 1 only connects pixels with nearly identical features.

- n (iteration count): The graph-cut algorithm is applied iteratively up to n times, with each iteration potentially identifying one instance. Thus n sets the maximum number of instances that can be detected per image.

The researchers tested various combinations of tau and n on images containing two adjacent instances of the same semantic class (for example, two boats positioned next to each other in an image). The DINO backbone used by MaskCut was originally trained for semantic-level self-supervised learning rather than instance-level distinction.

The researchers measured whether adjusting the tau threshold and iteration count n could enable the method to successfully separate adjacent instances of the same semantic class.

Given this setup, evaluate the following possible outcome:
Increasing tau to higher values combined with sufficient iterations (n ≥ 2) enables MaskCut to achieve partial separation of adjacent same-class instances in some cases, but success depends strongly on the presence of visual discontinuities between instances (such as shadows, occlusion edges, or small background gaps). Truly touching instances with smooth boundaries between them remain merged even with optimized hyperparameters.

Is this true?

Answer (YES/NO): NO